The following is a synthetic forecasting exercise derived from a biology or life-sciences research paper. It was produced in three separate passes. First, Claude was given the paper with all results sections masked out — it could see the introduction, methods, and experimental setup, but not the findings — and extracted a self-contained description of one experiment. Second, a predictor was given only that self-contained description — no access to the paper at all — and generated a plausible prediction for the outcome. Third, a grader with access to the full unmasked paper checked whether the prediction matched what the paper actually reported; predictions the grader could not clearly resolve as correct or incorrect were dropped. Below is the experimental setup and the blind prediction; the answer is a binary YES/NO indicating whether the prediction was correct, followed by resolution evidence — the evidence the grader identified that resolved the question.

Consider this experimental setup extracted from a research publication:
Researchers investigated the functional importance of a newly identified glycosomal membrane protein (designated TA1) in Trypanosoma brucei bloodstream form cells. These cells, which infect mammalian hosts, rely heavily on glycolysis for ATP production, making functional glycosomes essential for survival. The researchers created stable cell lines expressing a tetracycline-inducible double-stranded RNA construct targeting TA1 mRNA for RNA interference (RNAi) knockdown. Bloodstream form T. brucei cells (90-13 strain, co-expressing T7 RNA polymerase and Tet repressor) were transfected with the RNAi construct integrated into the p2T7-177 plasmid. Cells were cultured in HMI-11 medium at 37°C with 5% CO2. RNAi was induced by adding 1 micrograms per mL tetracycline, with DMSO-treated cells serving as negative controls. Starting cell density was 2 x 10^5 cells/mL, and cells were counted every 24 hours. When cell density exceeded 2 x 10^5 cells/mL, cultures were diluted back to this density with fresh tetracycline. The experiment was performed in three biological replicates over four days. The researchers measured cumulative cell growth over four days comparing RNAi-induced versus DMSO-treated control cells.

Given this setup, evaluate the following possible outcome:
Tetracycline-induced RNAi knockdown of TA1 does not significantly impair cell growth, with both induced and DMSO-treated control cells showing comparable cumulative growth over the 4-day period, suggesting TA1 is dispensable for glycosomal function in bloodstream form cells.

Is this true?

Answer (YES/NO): NO